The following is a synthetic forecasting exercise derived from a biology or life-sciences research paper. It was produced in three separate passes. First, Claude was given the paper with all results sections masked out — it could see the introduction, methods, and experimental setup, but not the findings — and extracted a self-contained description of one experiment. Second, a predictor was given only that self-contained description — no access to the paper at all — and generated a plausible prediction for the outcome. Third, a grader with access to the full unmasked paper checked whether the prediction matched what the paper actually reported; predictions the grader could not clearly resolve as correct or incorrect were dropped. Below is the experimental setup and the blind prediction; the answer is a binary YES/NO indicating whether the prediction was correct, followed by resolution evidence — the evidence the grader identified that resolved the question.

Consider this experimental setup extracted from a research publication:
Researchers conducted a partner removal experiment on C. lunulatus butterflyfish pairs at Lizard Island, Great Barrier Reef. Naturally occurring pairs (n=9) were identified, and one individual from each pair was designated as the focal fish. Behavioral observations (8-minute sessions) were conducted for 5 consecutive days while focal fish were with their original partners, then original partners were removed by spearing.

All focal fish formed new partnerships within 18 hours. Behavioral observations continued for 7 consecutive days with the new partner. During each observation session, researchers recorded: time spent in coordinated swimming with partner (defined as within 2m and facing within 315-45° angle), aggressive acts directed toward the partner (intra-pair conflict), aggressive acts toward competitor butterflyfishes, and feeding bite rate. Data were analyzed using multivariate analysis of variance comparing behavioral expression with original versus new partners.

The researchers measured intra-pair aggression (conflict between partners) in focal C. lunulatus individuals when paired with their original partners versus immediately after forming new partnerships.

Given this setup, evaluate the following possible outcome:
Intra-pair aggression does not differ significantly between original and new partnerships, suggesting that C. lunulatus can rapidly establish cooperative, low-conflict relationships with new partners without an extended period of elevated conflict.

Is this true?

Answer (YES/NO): NO